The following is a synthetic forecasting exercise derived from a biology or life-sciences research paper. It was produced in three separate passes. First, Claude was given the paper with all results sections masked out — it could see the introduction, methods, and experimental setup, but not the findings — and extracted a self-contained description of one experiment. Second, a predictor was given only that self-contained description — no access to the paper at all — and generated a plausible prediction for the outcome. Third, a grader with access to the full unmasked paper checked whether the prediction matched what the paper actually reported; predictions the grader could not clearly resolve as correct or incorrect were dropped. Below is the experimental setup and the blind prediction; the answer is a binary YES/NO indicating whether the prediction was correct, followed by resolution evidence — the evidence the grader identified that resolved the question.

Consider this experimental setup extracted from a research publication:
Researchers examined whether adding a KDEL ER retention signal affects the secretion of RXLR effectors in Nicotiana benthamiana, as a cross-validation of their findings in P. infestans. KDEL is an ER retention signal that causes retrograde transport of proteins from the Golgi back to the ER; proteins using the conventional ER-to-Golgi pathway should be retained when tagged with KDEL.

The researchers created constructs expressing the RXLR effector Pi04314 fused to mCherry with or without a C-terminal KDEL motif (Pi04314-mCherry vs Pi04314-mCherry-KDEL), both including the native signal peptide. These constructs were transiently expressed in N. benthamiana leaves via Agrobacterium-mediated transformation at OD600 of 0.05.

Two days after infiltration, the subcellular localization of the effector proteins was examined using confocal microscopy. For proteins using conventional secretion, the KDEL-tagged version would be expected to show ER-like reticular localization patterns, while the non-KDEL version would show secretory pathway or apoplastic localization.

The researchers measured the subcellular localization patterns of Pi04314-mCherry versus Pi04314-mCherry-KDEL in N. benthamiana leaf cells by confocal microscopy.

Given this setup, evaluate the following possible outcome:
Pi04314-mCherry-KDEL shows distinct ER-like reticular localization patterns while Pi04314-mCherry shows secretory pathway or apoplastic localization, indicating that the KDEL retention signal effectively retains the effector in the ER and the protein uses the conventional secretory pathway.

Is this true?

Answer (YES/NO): YES